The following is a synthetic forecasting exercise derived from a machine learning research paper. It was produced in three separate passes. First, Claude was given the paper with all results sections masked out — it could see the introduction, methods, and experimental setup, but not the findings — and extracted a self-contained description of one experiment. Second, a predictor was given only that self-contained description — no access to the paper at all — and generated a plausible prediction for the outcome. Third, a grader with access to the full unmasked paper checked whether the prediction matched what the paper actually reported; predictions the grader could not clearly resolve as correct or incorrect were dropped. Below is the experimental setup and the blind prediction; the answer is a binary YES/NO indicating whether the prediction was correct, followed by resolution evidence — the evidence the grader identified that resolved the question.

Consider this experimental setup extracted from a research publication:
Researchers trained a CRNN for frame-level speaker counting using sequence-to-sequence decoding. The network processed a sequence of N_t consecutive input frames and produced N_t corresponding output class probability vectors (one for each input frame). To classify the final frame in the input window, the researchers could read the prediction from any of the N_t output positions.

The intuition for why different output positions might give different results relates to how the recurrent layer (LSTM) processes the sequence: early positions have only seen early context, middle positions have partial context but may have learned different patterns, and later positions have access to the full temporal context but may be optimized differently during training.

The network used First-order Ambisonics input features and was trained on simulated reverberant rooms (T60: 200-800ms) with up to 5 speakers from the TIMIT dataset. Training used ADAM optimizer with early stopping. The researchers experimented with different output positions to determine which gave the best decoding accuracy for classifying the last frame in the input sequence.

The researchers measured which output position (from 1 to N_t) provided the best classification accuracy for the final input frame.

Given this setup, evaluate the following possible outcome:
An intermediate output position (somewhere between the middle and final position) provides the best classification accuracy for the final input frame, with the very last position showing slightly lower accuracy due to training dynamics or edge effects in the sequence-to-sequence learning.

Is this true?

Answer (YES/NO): YES